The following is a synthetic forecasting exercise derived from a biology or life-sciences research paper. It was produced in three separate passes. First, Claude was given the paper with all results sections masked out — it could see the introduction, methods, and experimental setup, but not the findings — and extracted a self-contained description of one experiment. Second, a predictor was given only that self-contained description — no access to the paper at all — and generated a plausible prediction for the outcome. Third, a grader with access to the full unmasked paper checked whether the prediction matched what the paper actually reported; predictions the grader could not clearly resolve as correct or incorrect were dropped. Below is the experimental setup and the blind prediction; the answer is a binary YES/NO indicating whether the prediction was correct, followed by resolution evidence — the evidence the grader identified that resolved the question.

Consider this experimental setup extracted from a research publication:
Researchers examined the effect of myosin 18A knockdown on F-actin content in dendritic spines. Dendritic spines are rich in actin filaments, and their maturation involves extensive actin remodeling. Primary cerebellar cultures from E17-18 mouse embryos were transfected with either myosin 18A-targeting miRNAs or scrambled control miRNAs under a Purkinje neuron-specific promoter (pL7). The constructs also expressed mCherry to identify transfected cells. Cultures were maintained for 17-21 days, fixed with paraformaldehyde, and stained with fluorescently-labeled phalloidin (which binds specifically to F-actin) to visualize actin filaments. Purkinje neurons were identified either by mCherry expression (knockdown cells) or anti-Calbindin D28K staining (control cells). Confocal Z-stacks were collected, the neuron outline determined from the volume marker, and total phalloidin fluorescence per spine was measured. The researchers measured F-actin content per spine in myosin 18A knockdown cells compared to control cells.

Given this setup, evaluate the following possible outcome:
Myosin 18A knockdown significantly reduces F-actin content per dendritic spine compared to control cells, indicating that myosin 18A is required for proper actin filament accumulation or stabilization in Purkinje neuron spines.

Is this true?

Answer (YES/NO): YES